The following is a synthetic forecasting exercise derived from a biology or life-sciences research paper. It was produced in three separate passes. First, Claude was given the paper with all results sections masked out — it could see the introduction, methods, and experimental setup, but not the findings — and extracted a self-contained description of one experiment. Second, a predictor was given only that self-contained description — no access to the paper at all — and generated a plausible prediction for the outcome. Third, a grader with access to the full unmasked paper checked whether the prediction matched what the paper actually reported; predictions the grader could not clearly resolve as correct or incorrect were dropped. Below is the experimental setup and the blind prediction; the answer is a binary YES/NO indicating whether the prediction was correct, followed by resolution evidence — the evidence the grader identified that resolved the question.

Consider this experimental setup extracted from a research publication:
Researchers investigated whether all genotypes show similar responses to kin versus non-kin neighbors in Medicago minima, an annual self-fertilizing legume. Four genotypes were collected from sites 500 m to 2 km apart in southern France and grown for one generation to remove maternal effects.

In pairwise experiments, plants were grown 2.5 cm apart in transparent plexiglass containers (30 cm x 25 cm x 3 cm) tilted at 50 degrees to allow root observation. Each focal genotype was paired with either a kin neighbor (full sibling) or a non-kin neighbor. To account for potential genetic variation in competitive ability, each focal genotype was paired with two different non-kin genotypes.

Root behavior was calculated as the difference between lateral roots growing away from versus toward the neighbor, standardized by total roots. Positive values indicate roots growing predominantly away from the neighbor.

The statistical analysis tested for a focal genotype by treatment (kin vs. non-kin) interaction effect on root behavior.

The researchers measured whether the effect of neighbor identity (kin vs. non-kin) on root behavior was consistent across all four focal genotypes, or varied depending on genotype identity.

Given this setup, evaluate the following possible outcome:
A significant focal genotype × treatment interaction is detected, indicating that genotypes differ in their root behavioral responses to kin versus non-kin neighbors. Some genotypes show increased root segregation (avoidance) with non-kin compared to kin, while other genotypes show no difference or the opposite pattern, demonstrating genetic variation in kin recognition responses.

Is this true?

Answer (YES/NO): YES